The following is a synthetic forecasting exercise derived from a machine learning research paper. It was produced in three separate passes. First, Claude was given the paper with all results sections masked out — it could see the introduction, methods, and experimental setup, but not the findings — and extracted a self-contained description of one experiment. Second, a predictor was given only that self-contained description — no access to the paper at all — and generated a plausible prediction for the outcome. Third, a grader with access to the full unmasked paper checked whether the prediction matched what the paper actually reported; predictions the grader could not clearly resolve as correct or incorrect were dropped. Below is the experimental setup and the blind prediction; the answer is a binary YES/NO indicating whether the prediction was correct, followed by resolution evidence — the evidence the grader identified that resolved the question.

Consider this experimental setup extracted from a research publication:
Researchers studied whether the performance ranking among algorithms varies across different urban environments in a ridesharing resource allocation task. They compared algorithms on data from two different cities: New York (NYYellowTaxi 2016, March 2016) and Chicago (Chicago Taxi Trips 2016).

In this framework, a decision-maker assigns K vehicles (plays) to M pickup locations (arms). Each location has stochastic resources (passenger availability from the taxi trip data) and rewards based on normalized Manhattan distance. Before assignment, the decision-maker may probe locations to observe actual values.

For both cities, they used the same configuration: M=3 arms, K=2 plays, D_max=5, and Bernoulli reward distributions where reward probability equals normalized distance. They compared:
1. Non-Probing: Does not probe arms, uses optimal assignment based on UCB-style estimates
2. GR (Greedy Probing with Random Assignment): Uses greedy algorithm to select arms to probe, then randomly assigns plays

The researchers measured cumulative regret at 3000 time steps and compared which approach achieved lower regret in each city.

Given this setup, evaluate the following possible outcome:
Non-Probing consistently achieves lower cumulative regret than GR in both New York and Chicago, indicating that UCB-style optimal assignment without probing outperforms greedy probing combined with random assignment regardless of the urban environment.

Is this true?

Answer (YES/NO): YES